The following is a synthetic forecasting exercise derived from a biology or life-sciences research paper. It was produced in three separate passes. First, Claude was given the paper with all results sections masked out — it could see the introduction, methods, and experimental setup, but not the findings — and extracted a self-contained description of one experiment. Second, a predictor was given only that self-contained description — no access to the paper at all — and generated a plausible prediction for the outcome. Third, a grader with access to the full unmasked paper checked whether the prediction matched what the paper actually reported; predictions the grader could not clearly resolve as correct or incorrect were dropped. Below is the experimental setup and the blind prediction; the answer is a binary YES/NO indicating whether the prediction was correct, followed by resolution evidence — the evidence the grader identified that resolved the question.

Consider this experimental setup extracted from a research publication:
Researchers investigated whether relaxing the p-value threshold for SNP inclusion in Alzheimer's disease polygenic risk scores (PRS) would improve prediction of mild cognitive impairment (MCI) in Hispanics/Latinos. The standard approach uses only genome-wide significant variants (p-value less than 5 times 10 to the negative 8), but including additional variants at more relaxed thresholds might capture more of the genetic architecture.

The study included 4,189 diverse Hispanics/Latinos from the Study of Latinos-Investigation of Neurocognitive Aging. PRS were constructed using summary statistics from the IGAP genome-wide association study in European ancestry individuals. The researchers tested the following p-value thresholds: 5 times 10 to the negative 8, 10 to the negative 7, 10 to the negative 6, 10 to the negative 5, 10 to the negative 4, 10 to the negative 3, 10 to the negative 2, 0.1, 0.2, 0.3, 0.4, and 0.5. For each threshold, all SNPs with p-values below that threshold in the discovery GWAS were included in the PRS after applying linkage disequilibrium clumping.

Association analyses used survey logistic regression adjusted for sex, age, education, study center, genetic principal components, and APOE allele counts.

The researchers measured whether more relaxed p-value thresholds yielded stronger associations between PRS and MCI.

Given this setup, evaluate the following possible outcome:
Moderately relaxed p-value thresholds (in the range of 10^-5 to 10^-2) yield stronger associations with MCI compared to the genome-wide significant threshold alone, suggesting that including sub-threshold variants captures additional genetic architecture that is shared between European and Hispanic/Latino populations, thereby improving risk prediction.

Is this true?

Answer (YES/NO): NO